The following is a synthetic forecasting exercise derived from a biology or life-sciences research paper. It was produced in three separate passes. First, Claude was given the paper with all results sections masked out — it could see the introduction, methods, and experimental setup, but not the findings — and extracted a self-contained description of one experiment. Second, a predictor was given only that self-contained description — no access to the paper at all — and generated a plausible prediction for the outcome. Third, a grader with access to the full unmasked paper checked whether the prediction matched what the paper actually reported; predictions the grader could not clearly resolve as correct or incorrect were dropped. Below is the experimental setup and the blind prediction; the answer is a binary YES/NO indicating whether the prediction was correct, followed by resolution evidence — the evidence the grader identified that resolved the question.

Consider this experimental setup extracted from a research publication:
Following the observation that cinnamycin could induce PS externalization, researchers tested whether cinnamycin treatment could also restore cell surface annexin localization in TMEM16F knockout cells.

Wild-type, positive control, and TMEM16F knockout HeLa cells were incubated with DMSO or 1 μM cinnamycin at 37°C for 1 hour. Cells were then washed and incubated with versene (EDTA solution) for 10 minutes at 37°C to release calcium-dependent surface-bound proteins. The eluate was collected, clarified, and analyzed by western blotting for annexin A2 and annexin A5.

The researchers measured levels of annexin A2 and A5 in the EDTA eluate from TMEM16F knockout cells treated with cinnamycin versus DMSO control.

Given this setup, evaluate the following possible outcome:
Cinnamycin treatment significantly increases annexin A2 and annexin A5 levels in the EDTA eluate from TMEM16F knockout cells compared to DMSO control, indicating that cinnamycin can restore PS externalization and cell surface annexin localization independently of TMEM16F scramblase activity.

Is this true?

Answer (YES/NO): YES